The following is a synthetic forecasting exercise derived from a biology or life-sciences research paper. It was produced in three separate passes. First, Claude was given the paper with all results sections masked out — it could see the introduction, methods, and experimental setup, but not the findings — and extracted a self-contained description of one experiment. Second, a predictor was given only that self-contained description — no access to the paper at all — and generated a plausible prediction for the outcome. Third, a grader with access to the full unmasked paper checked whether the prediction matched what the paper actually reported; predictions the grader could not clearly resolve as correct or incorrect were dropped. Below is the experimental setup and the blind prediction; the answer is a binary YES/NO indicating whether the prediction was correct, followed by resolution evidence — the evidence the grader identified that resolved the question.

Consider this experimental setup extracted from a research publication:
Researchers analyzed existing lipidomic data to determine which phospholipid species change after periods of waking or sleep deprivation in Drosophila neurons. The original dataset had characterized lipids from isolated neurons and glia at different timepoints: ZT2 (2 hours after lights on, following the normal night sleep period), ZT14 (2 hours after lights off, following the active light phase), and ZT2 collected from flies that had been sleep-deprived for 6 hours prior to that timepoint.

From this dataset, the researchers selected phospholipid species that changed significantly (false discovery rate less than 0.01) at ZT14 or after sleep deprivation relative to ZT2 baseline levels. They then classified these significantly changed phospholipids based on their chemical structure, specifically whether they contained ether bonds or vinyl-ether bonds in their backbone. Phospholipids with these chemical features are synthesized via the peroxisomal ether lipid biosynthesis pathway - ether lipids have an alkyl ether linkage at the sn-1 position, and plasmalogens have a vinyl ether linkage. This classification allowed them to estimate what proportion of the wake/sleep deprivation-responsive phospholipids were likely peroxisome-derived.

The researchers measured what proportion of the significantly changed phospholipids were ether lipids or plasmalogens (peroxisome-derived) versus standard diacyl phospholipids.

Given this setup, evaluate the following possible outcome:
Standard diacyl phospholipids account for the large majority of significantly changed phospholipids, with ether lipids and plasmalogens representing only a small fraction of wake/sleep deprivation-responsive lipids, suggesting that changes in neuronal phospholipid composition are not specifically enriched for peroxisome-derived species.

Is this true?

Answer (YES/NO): NO